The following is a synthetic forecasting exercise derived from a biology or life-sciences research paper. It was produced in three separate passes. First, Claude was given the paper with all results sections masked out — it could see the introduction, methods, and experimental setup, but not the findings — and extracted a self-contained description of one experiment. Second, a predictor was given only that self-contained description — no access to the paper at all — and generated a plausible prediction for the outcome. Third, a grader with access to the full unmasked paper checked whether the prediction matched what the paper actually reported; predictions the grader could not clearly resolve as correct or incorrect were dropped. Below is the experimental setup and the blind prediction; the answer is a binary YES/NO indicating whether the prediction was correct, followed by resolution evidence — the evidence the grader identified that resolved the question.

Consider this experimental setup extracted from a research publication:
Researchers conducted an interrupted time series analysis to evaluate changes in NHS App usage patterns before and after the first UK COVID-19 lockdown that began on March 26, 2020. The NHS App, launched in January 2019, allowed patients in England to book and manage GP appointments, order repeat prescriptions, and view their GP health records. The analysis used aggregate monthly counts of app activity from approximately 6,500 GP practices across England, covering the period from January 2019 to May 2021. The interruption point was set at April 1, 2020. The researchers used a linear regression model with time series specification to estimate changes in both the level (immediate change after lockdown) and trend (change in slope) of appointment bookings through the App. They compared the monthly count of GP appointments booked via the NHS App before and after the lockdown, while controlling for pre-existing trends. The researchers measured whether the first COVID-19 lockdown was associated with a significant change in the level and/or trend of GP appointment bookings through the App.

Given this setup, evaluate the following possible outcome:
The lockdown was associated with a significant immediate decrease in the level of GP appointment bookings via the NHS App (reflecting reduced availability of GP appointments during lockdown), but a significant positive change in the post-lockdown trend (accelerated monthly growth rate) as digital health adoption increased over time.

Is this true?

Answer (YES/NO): NO